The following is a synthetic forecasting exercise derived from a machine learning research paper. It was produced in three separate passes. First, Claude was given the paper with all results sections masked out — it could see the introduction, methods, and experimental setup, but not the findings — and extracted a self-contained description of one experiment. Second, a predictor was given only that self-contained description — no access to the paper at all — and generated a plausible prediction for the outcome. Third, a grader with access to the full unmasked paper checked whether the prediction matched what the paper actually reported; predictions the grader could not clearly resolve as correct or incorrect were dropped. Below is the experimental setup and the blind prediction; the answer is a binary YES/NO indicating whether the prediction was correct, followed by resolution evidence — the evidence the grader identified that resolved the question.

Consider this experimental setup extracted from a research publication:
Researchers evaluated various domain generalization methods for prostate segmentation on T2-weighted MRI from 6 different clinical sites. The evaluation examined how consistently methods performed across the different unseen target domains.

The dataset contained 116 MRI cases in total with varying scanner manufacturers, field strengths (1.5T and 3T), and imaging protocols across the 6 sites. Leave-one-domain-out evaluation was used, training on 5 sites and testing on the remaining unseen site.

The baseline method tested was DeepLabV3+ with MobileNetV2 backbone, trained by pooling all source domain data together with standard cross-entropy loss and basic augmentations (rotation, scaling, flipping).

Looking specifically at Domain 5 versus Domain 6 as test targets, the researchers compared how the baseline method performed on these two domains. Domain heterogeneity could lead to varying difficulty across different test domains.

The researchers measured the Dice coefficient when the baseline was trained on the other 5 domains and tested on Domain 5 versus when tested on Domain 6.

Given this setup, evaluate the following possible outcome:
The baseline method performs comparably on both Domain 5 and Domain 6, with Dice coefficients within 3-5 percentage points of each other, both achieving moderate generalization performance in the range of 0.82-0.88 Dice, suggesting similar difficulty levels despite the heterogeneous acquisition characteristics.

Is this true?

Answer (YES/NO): YES